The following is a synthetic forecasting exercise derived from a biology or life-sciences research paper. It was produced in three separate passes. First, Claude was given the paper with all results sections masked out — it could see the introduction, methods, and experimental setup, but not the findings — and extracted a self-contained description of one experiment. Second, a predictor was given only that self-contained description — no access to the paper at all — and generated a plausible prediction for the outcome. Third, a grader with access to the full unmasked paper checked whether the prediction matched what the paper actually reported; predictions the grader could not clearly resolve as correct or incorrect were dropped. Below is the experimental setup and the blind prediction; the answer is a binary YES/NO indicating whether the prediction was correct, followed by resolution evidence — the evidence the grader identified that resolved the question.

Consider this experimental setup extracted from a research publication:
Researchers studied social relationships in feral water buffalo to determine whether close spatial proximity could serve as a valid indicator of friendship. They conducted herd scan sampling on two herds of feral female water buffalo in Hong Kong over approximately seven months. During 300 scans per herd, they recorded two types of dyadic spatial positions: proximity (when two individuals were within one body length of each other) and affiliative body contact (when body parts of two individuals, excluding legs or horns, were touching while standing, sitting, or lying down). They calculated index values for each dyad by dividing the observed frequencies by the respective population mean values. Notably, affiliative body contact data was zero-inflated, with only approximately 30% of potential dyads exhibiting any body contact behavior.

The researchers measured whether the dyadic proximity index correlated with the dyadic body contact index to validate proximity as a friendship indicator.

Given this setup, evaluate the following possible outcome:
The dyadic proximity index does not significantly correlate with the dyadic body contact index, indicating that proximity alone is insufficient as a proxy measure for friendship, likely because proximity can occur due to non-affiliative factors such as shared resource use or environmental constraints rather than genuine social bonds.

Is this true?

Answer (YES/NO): NO